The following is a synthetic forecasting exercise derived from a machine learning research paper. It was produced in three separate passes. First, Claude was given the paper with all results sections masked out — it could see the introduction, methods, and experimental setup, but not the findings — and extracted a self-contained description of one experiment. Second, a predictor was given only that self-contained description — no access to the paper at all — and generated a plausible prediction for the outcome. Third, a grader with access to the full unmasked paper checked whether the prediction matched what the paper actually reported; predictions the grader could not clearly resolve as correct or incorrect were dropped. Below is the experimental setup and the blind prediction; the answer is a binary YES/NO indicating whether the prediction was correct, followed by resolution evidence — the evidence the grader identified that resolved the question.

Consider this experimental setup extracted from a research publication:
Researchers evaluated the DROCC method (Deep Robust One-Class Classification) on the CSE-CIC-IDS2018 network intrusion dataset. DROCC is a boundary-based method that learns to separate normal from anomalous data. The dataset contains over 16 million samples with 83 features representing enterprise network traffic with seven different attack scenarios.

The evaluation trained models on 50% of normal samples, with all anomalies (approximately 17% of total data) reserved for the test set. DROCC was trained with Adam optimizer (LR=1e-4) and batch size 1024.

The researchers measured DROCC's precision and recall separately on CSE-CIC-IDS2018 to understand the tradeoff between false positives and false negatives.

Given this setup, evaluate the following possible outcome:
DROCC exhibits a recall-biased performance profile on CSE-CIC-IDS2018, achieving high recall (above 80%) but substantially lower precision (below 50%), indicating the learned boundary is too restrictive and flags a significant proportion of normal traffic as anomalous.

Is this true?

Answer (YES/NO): YES